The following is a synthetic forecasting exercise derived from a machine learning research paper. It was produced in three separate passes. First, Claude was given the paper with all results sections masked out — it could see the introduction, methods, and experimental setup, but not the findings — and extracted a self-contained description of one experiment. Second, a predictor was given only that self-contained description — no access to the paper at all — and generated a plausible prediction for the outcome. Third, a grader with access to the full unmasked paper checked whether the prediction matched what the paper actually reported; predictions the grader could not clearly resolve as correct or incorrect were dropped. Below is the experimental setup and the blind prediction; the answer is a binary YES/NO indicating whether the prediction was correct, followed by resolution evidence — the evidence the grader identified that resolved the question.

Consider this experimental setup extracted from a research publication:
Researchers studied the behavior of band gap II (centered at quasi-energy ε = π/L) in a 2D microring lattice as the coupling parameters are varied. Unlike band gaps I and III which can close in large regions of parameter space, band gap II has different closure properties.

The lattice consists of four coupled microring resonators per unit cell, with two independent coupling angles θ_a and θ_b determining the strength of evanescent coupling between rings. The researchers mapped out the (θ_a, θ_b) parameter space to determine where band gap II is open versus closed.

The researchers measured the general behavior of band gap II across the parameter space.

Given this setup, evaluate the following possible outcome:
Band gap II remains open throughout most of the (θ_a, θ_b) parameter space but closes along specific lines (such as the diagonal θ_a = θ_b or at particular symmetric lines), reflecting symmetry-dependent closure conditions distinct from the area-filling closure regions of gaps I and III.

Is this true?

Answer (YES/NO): NO